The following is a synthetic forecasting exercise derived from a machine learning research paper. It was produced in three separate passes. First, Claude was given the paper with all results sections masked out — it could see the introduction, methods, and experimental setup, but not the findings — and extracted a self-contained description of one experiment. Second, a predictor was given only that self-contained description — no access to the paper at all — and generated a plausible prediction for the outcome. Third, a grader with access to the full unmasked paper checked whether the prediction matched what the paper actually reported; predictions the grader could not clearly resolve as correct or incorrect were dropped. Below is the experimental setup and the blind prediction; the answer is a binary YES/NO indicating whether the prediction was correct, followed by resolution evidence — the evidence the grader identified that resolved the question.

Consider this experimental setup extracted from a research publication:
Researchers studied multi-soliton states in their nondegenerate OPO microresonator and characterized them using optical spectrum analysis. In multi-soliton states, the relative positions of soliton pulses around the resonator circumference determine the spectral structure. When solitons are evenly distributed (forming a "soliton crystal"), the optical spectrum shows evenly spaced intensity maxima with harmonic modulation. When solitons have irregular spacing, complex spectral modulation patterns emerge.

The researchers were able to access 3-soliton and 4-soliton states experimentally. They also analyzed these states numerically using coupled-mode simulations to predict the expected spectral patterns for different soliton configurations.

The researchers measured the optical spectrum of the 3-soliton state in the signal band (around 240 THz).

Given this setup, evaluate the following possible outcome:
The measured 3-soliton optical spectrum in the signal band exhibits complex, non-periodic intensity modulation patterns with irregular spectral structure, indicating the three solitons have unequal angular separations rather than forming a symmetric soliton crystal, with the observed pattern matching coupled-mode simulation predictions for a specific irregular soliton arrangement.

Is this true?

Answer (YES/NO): NO